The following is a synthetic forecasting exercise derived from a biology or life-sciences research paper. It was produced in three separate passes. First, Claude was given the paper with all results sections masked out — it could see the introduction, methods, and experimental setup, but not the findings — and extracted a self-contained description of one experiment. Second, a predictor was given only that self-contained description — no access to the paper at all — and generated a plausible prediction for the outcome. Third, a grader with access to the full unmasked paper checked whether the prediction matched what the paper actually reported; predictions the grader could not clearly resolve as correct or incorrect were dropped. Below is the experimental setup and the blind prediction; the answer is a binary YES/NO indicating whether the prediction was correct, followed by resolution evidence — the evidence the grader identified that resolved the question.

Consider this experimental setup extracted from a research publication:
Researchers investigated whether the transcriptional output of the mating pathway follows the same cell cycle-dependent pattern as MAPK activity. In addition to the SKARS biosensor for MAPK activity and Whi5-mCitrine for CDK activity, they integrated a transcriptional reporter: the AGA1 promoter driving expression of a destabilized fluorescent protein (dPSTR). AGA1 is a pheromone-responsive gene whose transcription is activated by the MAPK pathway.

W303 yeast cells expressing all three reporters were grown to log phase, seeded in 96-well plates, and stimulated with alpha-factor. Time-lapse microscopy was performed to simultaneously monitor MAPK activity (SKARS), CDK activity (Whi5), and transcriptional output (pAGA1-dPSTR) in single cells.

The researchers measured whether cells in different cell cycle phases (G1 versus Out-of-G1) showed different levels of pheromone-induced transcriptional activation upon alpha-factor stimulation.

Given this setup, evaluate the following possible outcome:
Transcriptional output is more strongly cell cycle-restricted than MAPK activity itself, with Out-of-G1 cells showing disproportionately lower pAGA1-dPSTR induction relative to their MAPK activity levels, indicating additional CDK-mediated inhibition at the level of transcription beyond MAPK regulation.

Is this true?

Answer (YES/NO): NO